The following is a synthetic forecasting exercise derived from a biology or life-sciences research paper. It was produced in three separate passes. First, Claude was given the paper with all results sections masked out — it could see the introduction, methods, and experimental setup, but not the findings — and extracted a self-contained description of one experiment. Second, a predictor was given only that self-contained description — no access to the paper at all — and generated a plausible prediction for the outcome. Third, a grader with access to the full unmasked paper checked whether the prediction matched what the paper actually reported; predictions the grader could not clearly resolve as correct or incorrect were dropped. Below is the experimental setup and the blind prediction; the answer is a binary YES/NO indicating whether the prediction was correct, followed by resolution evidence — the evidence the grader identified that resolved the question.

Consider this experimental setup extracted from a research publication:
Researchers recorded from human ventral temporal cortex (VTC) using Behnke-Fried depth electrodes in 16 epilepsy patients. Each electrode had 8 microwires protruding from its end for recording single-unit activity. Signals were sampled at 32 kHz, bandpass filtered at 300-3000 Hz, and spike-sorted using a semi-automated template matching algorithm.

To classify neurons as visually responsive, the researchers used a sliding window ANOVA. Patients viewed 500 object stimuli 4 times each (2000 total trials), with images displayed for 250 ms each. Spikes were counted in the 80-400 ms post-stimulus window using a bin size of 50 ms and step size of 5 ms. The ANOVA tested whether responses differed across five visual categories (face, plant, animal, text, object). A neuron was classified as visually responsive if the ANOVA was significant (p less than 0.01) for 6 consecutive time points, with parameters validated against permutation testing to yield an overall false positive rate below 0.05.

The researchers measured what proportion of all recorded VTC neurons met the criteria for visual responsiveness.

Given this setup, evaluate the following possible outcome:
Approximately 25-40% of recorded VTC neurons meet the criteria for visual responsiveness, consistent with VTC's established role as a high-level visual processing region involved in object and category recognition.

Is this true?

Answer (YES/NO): NO